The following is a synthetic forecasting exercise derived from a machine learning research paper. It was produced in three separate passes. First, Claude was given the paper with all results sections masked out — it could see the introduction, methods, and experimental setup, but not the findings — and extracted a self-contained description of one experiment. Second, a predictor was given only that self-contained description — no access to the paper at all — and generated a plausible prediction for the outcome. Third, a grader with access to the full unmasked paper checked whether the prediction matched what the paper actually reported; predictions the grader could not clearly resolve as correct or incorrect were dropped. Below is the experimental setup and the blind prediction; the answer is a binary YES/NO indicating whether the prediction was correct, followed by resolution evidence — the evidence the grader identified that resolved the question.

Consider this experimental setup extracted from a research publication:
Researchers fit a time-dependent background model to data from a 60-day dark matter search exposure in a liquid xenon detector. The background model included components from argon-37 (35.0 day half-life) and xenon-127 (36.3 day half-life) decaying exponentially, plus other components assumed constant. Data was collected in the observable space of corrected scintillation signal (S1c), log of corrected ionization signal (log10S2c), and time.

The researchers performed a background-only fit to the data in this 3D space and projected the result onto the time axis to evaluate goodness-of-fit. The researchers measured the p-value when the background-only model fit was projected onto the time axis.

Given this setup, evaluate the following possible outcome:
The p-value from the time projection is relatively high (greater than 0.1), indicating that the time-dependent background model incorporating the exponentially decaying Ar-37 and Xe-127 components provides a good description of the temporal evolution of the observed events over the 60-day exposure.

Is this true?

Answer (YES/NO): YES